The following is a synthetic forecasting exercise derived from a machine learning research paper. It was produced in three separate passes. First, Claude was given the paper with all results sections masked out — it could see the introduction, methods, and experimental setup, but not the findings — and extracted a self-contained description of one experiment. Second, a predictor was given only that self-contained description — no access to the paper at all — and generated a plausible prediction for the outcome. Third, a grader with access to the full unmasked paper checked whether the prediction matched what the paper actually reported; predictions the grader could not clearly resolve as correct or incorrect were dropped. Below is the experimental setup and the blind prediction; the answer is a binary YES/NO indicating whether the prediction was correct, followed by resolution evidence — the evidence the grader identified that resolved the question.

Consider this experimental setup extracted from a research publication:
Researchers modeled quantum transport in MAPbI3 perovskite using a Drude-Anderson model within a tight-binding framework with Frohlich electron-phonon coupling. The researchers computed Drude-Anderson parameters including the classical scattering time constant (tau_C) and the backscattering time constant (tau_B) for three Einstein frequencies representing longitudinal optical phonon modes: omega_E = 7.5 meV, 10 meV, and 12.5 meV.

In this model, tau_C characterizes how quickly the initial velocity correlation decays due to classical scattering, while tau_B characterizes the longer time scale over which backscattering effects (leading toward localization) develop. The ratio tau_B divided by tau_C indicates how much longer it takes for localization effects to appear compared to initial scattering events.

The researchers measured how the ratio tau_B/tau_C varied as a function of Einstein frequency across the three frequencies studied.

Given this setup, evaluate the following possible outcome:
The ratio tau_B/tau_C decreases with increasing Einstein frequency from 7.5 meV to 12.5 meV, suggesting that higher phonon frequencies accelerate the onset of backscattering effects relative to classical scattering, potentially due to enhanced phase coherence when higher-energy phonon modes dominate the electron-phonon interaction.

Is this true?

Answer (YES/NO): NO